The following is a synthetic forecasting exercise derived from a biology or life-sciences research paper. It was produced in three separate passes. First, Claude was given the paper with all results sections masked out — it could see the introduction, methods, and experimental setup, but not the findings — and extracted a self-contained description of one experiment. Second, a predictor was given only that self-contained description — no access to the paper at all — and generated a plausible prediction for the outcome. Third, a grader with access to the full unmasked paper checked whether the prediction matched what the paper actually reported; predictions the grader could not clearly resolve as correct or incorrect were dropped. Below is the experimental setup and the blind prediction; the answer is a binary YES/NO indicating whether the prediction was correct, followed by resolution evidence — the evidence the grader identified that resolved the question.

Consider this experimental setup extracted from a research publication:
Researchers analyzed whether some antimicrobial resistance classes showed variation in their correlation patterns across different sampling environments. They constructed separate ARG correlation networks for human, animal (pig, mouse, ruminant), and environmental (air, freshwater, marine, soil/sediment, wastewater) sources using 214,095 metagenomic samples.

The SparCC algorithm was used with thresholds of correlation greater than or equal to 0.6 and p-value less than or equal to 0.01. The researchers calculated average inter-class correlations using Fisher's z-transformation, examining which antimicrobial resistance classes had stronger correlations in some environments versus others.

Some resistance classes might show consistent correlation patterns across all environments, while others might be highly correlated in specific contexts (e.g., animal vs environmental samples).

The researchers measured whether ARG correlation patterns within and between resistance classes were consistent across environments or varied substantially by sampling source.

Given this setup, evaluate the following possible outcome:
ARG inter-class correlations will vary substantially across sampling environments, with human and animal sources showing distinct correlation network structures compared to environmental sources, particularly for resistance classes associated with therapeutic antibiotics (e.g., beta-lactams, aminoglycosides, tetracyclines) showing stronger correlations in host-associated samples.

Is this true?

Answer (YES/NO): YES